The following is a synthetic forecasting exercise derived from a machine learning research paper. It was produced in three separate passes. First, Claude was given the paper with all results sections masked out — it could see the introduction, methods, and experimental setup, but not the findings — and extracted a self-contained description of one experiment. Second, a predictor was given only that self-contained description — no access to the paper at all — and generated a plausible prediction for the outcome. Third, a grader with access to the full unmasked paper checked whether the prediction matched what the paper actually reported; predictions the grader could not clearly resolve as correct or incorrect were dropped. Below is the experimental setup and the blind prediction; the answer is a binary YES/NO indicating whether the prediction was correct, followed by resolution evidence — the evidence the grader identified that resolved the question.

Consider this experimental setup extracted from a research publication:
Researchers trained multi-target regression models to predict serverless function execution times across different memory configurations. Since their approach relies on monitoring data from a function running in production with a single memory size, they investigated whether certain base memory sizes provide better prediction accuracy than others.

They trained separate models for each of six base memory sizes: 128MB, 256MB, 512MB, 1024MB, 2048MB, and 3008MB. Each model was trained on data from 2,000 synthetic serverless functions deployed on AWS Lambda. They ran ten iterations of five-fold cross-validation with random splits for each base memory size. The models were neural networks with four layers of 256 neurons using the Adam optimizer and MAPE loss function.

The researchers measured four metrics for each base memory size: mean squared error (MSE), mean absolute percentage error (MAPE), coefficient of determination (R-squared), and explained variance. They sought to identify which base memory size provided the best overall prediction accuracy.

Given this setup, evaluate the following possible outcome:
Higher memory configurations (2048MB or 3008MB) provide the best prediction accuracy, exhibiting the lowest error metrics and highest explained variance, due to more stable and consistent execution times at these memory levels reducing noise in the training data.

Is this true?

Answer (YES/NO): NO